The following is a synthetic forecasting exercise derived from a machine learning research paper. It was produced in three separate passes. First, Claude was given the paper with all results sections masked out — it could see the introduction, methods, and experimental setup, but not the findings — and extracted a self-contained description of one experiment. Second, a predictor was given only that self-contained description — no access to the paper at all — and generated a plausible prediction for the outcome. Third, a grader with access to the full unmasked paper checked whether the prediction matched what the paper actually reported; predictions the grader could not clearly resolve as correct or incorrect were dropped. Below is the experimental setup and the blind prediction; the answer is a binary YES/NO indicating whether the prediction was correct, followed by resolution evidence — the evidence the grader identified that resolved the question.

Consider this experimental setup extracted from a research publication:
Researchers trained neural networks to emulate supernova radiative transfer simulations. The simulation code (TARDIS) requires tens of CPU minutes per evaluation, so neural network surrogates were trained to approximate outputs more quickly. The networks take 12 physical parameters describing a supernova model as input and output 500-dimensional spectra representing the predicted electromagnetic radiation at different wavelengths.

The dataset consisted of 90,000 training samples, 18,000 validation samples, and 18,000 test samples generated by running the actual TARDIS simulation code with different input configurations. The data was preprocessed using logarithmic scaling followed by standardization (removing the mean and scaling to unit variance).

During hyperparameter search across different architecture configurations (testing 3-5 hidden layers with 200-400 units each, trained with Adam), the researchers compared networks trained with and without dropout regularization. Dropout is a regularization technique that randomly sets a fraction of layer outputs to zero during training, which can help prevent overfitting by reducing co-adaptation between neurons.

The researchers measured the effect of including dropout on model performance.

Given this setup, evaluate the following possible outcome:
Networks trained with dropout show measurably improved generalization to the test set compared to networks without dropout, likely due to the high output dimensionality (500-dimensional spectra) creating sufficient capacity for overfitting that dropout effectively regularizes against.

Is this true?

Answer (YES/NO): NO